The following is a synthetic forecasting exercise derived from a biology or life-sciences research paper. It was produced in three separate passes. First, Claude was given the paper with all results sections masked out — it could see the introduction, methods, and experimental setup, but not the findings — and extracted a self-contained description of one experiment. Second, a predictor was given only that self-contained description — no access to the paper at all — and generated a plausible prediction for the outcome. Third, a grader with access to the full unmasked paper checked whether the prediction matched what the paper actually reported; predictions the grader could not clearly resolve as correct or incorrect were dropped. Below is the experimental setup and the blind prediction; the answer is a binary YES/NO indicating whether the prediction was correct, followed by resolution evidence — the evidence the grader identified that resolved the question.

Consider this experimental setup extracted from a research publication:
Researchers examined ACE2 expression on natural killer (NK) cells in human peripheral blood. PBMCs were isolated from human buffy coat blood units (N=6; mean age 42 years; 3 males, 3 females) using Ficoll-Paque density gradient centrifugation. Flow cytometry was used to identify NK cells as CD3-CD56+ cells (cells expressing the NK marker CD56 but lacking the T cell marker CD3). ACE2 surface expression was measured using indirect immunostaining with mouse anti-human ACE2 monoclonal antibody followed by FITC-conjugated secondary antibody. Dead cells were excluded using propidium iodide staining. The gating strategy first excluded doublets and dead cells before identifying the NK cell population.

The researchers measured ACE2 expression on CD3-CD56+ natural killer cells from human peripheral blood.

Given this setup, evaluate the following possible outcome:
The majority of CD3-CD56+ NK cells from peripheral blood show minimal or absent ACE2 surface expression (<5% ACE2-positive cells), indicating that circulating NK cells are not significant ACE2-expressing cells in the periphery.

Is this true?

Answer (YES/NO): YES